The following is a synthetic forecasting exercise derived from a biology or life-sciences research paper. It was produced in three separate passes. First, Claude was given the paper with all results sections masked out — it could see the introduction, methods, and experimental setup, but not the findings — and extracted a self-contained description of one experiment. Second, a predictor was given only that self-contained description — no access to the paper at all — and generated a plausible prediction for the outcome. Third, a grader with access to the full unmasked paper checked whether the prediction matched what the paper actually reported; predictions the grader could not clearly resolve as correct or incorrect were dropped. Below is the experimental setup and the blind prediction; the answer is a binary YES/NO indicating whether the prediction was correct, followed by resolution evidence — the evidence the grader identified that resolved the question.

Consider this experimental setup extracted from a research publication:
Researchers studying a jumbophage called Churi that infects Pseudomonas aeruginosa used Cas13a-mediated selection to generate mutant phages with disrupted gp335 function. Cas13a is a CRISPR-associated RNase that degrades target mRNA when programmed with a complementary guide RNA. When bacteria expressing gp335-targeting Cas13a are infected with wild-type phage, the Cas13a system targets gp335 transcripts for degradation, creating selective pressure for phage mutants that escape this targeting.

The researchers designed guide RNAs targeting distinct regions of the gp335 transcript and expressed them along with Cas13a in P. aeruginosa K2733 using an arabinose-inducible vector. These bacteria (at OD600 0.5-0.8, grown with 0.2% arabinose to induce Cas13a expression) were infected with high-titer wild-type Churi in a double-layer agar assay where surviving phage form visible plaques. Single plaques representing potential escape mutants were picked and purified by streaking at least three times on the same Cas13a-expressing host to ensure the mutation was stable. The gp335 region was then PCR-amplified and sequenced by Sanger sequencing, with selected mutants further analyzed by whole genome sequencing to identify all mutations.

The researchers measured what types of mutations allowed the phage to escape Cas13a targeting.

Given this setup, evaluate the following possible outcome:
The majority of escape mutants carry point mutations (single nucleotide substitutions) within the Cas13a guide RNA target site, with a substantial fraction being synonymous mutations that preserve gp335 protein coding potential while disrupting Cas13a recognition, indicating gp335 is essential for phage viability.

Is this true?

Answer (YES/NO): NO